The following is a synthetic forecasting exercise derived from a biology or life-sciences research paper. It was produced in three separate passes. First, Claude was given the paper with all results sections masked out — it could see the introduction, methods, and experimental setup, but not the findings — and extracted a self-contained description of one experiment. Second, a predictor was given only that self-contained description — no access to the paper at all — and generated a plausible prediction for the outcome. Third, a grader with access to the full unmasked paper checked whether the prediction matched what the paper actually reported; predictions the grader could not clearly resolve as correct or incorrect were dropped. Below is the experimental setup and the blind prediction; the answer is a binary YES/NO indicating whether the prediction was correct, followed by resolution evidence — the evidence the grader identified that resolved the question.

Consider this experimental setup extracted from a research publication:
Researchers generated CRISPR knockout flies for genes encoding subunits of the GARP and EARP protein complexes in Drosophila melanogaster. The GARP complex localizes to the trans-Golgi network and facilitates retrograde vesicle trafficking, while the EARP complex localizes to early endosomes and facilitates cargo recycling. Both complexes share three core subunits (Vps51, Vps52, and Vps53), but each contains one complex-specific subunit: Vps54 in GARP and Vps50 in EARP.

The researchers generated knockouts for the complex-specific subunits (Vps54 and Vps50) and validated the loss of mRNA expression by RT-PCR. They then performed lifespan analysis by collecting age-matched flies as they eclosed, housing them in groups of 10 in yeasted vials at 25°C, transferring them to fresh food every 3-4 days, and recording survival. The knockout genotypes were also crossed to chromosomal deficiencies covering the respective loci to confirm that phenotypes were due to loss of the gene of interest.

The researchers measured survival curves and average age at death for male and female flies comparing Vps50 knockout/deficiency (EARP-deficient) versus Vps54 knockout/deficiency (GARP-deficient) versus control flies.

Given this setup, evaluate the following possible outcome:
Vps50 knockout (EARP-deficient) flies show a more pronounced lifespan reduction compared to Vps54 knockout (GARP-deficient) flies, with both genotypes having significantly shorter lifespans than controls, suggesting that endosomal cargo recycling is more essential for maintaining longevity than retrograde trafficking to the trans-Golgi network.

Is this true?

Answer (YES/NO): NO